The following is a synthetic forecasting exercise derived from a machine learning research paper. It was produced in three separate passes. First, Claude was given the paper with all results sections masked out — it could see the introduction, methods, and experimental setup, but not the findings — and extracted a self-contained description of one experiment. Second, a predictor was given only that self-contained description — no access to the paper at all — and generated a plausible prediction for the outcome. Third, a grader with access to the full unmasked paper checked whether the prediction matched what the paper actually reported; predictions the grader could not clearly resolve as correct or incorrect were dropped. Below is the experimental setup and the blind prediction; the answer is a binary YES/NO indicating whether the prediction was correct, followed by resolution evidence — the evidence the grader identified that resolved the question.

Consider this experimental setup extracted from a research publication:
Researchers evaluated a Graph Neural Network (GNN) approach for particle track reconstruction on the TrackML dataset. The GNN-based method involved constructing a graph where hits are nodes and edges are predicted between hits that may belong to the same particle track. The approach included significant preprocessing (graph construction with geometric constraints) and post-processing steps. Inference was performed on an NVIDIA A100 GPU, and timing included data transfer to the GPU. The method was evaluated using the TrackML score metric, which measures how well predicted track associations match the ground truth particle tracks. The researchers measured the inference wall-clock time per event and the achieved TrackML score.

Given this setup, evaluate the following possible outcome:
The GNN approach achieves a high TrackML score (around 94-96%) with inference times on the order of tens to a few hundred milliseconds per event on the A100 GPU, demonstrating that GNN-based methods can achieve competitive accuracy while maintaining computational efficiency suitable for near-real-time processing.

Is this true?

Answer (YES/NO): NO